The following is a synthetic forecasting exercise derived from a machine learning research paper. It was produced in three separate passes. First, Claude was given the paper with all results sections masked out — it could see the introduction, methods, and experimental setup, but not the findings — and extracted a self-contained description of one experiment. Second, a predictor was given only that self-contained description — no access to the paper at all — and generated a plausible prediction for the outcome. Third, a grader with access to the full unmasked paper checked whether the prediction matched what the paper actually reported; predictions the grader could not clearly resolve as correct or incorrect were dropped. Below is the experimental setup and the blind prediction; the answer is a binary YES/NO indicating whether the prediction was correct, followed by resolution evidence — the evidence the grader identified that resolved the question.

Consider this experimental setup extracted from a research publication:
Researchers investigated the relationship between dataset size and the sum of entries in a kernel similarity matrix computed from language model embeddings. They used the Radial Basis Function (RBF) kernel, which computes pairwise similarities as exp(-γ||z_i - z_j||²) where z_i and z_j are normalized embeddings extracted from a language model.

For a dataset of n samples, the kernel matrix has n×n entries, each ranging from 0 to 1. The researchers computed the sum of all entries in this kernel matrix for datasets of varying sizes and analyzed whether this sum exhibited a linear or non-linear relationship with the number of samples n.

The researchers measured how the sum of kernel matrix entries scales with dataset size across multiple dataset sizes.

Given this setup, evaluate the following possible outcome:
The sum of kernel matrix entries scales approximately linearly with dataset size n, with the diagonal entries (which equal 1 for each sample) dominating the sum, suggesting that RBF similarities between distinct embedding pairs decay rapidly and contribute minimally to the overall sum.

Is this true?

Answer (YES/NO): YES